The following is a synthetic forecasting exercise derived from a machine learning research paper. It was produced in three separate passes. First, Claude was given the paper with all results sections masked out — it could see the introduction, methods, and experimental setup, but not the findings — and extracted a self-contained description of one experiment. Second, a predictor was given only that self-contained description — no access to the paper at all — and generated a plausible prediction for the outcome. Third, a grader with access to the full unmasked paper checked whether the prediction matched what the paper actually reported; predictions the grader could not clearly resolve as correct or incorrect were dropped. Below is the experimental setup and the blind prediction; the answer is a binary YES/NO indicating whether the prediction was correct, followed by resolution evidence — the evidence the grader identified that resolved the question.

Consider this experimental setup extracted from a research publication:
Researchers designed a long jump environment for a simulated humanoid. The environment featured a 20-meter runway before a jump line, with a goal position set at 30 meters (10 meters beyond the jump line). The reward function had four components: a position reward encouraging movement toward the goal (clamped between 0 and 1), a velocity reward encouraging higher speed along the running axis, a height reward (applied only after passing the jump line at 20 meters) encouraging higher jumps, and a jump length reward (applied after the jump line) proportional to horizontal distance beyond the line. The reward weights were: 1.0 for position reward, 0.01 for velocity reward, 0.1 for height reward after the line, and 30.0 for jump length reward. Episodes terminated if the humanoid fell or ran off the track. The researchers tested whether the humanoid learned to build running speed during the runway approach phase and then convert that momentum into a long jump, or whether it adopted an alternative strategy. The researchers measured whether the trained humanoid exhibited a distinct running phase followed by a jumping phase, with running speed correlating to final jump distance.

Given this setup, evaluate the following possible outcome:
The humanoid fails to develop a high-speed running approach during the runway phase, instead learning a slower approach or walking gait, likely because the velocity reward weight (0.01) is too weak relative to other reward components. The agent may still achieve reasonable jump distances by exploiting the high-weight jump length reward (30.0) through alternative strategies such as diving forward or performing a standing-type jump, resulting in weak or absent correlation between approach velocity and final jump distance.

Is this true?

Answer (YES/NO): NO